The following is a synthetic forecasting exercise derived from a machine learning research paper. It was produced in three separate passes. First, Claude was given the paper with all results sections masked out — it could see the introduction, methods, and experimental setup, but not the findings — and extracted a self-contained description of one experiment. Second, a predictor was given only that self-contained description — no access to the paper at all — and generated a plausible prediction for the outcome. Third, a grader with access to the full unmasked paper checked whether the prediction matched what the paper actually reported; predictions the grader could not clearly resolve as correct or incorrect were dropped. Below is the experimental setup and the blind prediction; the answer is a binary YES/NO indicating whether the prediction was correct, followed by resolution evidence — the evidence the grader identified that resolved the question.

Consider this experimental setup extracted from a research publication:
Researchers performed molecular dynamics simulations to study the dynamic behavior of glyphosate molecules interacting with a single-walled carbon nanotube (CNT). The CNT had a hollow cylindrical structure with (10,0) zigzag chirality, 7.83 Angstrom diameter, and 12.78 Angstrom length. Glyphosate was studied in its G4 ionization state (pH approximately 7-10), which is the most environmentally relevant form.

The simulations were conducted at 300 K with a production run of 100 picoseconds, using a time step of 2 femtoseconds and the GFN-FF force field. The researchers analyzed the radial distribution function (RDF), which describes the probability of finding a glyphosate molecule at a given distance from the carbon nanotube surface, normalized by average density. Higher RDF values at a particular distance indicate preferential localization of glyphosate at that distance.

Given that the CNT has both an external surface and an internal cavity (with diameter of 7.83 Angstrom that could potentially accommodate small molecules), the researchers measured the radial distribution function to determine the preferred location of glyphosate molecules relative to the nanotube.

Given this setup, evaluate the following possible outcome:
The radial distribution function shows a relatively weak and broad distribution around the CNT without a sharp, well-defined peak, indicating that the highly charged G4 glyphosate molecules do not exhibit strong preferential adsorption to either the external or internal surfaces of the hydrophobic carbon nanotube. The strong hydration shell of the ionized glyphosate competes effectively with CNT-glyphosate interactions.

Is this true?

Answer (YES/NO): NO